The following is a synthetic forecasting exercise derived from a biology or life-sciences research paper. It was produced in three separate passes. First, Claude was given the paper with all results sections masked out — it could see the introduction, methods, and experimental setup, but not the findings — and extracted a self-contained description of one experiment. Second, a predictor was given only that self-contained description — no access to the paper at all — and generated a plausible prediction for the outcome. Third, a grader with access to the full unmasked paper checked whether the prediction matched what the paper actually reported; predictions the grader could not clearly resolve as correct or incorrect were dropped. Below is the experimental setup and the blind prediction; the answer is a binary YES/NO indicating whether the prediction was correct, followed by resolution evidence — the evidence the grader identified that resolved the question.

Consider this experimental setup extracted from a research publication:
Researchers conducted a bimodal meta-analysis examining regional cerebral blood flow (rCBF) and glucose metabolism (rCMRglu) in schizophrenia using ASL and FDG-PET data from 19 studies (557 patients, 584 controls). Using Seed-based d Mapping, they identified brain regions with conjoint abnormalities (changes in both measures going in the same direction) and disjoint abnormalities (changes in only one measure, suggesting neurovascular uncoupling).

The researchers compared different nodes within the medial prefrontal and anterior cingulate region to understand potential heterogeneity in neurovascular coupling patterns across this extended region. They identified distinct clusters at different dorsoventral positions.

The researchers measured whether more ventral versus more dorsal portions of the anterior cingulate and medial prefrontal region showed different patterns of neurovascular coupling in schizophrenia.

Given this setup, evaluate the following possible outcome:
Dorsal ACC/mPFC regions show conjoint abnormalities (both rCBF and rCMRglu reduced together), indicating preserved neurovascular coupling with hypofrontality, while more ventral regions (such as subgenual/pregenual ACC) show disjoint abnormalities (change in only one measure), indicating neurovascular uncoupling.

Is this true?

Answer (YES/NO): NO